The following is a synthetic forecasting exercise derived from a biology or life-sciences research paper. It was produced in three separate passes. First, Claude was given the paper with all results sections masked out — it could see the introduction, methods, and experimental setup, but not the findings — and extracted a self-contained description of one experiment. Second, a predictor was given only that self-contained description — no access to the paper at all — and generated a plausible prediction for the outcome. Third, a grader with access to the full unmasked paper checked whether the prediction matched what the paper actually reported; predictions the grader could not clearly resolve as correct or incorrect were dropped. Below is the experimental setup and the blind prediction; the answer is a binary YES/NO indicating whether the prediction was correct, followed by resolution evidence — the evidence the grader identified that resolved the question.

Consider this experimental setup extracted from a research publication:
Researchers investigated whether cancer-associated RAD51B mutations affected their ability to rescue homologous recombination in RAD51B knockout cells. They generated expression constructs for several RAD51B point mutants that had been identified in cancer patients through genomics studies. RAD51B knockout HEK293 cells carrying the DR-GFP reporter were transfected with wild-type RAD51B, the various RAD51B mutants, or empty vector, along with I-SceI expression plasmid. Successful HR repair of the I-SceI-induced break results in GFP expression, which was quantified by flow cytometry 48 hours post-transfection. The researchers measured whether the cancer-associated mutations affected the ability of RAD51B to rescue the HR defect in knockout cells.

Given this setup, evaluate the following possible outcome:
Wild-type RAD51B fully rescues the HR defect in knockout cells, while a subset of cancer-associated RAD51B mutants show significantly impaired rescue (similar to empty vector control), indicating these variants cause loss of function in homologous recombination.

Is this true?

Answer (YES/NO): YES